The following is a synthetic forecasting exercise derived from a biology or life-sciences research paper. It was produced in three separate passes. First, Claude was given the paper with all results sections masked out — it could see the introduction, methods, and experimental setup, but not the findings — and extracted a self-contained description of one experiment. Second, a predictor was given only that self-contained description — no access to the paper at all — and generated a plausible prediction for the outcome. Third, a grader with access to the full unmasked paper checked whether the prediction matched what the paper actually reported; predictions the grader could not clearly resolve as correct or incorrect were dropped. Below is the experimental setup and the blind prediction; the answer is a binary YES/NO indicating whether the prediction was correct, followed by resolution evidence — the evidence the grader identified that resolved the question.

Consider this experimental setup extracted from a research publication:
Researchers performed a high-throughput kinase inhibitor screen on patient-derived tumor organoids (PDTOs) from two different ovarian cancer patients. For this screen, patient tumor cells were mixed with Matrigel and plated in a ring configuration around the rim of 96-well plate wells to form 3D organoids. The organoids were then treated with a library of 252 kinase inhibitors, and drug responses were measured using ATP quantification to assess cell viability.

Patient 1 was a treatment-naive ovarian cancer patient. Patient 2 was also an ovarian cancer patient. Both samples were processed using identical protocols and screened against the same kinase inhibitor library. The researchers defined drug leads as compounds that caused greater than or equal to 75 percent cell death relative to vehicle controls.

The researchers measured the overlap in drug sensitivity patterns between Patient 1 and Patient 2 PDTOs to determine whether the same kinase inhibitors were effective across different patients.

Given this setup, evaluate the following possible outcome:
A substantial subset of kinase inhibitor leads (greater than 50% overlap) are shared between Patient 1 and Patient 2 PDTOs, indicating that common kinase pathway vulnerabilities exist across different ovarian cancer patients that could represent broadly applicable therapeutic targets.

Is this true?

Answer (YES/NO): NO